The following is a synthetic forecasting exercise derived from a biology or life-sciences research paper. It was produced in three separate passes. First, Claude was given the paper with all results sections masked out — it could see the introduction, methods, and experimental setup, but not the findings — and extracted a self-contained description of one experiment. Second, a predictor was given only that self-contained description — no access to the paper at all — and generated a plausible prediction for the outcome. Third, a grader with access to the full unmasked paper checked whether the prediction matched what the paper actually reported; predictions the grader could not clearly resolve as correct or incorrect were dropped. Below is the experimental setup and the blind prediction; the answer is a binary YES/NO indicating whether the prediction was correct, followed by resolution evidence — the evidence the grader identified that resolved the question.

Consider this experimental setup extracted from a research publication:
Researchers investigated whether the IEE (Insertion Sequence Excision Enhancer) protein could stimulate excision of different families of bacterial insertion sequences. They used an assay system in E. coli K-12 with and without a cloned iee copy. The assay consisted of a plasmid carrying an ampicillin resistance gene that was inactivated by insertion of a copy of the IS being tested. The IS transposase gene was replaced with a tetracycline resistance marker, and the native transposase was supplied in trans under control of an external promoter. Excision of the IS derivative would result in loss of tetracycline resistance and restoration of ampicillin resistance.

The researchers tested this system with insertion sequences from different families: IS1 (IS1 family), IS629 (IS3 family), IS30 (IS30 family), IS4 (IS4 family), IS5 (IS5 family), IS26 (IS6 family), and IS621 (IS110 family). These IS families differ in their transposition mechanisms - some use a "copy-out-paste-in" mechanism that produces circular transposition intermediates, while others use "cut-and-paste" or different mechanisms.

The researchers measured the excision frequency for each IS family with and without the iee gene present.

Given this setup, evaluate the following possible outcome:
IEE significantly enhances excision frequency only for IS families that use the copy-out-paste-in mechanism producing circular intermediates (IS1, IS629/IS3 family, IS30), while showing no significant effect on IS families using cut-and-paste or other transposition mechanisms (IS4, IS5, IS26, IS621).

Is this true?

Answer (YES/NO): YES